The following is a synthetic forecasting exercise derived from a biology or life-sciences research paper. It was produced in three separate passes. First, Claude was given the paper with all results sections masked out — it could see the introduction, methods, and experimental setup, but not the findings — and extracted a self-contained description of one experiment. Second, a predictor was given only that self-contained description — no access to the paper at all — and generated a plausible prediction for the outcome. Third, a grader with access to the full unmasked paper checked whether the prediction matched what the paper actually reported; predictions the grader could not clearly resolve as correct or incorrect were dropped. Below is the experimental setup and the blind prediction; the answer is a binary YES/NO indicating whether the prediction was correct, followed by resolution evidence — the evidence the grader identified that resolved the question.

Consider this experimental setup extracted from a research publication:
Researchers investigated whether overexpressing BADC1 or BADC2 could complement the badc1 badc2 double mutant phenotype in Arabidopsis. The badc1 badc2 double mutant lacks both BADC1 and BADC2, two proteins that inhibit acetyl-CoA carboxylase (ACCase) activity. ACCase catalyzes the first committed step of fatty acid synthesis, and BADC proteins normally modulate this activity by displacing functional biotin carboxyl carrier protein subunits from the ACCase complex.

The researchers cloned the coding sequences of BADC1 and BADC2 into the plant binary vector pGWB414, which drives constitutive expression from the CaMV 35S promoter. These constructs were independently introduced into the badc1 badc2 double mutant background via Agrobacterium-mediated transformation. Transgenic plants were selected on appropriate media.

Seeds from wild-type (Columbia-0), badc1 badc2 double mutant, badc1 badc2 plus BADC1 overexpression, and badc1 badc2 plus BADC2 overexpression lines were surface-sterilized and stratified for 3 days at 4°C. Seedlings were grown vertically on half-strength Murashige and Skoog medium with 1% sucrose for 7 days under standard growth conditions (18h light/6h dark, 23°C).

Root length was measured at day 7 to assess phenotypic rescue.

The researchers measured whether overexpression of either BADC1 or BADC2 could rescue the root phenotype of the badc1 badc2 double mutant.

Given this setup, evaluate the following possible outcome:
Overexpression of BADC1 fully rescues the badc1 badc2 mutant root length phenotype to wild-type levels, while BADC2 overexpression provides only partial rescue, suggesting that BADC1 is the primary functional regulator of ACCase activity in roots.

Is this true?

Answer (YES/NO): NO